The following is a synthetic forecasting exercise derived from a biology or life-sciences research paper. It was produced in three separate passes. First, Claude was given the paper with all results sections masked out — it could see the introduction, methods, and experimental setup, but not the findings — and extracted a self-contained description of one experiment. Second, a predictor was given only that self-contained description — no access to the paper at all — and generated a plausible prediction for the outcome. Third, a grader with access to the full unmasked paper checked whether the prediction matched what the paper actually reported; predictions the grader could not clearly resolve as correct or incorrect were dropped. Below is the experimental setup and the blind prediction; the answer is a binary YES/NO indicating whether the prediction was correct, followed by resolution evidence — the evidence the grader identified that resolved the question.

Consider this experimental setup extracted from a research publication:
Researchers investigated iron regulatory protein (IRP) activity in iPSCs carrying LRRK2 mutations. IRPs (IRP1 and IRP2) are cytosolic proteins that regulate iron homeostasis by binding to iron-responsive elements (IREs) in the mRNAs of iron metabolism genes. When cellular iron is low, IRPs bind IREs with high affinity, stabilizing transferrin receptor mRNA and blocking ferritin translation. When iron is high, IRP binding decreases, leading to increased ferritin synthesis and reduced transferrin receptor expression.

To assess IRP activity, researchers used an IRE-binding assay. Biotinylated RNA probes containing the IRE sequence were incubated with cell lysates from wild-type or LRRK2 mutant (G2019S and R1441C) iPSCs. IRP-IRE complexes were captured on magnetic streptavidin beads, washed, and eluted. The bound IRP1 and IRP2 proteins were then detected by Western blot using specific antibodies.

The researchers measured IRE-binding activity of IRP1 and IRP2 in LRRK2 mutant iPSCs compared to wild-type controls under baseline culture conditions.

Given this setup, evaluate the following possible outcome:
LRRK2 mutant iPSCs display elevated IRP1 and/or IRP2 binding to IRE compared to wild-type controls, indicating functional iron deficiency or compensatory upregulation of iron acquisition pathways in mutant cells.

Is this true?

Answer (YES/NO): NO